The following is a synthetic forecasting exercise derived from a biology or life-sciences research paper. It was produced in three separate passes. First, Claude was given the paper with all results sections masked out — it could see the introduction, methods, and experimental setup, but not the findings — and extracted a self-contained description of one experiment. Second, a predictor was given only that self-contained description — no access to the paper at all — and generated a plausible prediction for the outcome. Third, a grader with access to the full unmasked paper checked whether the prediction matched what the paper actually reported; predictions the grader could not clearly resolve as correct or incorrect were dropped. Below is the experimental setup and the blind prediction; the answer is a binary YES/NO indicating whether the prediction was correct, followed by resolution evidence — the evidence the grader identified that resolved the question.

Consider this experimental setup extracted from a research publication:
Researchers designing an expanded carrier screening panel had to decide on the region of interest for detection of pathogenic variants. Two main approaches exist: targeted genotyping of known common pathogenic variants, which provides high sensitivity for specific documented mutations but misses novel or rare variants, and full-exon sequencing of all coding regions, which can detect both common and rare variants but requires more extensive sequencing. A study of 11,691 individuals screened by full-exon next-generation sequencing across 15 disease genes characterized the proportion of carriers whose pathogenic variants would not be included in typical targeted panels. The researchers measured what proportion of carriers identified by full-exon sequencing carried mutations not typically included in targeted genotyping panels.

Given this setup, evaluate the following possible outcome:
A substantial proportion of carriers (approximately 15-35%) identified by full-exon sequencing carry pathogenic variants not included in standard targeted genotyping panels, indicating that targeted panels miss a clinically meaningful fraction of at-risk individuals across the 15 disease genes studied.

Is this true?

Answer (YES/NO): YES